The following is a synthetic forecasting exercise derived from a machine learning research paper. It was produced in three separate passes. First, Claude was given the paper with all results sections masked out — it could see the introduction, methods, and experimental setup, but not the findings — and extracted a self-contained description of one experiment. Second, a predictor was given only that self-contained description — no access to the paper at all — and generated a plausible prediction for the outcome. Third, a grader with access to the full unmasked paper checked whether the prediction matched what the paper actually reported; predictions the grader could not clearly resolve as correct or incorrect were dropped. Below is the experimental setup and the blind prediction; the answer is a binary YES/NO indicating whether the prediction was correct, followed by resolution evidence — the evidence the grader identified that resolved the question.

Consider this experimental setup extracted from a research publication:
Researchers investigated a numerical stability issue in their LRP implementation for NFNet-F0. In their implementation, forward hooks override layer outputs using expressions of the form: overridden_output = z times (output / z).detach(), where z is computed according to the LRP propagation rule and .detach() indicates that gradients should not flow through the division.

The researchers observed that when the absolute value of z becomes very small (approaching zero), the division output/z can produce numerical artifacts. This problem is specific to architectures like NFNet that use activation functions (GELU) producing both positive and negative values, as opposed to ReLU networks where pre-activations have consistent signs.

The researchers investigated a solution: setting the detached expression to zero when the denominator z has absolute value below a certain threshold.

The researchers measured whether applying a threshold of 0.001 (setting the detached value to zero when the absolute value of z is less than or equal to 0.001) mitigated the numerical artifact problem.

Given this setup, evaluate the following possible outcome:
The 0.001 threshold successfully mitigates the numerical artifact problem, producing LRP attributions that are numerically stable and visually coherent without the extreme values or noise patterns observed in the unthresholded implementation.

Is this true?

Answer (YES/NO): YES